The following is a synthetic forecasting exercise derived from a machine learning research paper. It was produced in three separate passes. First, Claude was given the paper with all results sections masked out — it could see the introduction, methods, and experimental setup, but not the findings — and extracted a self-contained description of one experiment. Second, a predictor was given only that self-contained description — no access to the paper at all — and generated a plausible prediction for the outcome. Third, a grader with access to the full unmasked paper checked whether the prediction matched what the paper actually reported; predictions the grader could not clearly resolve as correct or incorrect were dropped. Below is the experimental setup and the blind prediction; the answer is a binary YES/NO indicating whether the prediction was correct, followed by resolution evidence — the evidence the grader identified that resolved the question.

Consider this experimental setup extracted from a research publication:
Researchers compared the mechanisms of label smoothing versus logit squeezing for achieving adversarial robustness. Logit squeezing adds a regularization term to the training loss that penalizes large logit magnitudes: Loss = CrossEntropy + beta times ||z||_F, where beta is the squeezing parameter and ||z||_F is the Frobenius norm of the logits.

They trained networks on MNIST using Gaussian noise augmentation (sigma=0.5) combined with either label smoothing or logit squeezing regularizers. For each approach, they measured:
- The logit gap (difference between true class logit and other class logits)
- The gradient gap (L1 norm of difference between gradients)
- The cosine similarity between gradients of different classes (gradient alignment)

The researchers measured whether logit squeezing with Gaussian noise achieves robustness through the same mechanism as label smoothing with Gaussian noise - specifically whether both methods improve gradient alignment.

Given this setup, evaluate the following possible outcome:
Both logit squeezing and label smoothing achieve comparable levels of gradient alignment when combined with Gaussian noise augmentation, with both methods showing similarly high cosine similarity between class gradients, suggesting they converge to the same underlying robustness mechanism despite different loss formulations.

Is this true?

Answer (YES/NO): NO